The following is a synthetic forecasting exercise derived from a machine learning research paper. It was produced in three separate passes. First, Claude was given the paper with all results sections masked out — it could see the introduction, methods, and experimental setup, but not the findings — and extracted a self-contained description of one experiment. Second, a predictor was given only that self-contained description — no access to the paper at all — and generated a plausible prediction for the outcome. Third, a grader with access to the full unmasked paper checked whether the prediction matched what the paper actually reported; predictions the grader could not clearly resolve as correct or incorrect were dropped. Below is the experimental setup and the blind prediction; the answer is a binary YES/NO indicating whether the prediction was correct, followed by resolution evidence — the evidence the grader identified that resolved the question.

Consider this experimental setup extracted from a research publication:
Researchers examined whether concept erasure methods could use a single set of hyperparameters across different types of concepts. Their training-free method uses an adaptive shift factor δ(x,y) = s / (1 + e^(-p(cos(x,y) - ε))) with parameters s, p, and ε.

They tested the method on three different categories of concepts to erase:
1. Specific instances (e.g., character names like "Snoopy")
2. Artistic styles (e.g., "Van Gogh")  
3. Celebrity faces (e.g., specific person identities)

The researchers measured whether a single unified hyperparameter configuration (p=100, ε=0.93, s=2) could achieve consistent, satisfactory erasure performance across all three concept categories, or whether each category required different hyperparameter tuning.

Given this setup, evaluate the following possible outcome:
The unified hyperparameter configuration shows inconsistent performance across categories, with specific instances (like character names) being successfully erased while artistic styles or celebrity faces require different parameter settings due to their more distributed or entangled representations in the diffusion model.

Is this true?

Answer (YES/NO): NO